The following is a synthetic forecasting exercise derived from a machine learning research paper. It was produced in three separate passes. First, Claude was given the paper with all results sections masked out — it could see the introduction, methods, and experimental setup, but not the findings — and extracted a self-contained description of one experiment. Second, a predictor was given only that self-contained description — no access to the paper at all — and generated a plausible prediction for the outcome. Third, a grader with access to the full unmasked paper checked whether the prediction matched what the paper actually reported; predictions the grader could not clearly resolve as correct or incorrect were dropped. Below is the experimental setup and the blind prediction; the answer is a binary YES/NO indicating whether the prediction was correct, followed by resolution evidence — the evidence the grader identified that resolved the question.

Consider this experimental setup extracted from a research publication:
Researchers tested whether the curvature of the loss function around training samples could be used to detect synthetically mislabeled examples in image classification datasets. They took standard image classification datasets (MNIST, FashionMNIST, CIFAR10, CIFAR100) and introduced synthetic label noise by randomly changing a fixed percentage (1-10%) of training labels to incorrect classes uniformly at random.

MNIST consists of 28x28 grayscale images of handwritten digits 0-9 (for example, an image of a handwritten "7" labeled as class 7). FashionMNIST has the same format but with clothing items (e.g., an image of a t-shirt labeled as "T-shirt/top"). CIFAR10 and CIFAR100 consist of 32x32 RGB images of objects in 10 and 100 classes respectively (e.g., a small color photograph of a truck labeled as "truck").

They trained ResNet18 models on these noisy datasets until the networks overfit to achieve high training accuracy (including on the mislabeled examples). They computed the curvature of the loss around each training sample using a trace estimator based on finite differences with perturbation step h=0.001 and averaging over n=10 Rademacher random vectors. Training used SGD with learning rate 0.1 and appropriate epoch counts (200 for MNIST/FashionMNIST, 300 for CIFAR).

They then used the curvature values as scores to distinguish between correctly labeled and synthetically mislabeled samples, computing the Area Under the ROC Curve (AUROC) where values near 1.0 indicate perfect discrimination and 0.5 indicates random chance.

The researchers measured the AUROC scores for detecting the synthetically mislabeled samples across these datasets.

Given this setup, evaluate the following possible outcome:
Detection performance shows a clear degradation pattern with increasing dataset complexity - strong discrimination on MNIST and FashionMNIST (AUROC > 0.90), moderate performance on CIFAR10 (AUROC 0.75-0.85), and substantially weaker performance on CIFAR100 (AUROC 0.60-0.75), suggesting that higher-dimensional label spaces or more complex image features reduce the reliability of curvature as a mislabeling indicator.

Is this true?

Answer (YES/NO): NO